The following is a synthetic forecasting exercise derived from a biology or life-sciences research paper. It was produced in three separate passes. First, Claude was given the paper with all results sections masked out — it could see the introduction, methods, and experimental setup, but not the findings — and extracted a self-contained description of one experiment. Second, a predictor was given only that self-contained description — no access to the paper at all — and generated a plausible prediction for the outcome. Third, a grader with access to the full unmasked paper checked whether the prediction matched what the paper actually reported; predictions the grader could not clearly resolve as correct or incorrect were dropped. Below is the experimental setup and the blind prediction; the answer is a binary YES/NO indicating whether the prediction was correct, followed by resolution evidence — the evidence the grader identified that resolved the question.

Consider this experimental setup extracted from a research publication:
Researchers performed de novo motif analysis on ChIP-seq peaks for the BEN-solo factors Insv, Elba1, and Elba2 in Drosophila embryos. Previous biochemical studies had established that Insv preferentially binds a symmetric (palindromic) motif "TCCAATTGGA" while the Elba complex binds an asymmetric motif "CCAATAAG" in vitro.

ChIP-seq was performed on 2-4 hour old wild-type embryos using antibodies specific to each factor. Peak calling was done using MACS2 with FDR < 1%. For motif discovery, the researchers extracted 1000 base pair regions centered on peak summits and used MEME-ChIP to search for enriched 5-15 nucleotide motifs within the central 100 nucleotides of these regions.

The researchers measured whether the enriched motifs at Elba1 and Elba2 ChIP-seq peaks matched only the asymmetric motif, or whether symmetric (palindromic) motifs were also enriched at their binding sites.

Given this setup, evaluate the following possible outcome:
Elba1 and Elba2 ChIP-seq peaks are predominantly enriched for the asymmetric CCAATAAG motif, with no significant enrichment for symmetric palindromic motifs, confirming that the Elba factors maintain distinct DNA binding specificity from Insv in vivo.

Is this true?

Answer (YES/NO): NO